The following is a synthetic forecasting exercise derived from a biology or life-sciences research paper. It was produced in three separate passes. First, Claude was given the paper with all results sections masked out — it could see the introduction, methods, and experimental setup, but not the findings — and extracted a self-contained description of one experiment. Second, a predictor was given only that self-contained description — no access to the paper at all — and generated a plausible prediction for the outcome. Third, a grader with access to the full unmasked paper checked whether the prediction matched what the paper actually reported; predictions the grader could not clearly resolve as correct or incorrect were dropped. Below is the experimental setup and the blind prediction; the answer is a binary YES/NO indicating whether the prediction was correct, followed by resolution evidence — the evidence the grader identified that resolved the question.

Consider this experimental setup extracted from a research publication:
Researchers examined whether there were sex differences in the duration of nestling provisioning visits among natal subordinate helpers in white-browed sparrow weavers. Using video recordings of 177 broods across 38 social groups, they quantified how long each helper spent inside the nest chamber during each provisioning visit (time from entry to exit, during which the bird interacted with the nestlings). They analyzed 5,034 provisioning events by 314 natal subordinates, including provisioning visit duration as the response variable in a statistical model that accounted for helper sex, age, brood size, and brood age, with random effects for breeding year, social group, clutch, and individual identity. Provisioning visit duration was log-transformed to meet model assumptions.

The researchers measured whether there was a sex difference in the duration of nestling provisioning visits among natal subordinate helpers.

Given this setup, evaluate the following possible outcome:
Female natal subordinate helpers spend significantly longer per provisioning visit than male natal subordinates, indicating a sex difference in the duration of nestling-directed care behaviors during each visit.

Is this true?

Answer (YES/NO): YES